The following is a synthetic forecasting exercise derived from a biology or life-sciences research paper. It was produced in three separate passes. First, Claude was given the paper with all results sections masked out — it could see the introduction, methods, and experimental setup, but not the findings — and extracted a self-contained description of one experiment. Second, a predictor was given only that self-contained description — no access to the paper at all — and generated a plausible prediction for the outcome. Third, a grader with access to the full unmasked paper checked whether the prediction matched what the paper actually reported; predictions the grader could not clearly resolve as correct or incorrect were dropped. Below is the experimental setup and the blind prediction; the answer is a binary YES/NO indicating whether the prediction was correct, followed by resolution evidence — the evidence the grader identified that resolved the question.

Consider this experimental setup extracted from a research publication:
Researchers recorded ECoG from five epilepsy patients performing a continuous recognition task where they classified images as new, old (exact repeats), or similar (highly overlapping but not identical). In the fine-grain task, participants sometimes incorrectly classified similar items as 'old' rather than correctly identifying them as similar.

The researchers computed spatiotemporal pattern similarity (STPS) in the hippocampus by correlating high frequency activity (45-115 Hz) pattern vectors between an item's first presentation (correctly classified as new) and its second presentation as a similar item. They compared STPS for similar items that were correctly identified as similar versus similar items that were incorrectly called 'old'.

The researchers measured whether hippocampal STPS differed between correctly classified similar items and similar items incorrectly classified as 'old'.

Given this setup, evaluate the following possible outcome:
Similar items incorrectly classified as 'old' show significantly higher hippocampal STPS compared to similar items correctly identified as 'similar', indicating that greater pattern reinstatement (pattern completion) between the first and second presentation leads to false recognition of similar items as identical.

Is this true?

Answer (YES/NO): NO